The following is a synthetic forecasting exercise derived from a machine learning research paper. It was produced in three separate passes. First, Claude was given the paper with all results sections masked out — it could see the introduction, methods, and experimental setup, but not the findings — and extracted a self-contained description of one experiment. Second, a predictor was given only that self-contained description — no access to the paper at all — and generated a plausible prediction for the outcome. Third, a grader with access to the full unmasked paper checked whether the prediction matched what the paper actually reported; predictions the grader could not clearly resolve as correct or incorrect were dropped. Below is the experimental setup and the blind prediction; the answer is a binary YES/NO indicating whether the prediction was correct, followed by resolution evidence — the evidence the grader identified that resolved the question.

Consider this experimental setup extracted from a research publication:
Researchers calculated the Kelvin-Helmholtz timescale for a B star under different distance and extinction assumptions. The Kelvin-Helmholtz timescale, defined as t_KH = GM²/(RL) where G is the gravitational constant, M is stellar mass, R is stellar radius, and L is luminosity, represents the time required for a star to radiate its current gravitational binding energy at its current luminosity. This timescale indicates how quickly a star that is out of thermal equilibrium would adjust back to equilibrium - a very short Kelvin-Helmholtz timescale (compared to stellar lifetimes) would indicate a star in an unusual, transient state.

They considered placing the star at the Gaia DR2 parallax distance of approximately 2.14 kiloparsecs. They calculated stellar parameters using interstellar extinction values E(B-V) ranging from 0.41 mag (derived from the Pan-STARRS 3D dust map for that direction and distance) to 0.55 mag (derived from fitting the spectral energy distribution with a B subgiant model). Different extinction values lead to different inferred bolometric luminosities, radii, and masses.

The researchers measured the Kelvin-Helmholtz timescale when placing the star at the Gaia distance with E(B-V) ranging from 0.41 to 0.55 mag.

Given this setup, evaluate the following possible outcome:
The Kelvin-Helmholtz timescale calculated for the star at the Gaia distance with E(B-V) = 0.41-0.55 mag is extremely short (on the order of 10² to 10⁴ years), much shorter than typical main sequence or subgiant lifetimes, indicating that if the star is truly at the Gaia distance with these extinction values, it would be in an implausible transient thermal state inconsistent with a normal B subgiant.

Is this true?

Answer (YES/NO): YES